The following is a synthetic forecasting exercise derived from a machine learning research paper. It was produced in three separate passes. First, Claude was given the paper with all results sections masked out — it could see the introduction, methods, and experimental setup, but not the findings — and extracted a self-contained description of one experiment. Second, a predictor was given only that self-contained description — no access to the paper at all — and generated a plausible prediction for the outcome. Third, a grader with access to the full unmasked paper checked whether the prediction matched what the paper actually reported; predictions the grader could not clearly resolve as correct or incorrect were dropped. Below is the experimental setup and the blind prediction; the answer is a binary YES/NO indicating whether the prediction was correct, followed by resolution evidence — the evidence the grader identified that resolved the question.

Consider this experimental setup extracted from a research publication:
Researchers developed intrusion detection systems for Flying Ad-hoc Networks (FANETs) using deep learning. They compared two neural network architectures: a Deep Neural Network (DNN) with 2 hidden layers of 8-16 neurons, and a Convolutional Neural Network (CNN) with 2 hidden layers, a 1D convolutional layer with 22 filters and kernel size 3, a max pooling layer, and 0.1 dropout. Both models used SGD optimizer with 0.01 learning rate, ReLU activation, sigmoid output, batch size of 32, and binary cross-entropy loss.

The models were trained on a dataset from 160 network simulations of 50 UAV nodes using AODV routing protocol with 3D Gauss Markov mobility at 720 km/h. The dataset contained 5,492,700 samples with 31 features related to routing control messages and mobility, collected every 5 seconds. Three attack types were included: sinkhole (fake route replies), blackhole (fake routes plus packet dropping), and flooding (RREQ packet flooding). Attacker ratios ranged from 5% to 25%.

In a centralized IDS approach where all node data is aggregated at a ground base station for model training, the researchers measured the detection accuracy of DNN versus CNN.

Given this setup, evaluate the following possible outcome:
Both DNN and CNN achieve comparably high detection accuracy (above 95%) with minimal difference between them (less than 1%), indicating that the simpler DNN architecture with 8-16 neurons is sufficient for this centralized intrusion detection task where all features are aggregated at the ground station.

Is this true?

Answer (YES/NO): NO